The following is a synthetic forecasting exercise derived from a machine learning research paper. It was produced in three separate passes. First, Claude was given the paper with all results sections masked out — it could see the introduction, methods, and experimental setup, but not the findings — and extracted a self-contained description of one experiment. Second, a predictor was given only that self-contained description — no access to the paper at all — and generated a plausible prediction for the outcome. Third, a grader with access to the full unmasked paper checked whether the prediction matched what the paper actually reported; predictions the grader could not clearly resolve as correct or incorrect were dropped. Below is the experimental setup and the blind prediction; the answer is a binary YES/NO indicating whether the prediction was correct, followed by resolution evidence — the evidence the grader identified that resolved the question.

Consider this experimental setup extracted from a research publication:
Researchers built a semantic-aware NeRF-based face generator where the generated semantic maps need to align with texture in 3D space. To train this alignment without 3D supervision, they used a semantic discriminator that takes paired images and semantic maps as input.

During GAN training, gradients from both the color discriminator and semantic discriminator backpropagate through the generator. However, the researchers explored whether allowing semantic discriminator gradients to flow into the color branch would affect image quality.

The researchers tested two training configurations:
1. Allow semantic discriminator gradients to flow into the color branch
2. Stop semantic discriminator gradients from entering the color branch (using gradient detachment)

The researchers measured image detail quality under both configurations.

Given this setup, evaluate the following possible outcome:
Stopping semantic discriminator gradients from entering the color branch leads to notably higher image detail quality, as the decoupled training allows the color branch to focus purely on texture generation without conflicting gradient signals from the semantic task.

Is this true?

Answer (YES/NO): YES